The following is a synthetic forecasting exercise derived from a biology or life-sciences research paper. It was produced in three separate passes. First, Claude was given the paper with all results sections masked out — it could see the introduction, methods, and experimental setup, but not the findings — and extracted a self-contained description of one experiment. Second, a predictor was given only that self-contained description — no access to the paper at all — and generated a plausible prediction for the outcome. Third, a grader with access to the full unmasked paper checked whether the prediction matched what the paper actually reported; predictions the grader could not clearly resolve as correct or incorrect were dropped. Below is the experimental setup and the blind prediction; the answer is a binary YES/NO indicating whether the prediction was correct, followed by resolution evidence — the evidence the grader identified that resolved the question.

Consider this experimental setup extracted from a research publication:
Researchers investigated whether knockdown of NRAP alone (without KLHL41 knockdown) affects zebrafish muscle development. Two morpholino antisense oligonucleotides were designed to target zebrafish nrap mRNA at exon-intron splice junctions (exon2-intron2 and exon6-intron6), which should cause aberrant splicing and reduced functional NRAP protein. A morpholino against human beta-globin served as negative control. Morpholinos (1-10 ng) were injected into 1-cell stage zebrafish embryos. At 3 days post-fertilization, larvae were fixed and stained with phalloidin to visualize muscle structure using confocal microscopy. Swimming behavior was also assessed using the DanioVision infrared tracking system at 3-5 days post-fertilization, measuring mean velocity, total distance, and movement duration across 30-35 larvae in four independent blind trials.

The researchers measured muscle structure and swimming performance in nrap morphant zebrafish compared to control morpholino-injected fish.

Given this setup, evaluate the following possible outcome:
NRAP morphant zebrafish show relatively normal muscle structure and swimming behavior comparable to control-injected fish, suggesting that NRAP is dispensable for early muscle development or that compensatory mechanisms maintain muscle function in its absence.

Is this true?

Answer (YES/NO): YES